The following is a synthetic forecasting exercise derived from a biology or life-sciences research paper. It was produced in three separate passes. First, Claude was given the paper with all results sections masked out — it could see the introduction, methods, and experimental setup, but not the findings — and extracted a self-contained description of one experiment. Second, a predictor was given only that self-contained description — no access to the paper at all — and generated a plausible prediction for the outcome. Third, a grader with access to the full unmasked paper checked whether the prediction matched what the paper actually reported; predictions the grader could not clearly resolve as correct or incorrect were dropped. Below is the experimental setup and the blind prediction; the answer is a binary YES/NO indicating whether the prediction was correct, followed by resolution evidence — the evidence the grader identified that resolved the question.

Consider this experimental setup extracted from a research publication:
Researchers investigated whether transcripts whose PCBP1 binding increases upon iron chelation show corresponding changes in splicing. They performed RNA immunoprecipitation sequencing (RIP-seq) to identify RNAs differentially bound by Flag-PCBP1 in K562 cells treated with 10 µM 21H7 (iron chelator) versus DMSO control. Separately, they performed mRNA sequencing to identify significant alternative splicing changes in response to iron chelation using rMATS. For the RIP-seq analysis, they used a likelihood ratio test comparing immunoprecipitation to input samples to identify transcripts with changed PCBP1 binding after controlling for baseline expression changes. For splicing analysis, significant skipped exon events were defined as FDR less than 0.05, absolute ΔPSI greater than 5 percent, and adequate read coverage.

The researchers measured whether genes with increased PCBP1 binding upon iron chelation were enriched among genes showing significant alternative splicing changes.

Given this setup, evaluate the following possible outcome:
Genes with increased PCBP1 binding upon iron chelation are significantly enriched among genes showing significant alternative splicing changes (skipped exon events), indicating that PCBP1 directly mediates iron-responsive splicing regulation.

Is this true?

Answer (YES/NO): YES